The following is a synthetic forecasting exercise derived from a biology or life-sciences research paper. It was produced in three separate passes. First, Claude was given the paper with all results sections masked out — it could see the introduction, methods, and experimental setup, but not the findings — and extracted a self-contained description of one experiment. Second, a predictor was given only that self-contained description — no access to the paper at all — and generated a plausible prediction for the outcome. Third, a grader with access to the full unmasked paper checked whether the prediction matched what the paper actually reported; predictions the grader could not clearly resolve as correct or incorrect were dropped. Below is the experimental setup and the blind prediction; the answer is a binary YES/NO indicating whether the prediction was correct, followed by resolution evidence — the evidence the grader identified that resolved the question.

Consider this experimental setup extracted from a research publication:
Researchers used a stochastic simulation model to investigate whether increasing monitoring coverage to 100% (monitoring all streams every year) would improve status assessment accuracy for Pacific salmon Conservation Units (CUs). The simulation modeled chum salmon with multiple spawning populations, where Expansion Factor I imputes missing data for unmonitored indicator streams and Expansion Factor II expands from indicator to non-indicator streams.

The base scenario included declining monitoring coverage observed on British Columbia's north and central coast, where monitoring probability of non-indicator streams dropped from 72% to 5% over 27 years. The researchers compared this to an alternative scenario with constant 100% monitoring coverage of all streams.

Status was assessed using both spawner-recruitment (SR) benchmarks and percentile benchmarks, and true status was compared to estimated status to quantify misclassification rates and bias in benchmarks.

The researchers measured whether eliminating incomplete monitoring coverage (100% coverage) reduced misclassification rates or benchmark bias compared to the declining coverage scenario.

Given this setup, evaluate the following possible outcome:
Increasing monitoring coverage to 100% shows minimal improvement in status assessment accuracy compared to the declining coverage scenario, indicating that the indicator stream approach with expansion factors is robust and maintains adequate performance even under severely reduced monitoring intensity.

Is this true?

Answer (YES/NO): YES